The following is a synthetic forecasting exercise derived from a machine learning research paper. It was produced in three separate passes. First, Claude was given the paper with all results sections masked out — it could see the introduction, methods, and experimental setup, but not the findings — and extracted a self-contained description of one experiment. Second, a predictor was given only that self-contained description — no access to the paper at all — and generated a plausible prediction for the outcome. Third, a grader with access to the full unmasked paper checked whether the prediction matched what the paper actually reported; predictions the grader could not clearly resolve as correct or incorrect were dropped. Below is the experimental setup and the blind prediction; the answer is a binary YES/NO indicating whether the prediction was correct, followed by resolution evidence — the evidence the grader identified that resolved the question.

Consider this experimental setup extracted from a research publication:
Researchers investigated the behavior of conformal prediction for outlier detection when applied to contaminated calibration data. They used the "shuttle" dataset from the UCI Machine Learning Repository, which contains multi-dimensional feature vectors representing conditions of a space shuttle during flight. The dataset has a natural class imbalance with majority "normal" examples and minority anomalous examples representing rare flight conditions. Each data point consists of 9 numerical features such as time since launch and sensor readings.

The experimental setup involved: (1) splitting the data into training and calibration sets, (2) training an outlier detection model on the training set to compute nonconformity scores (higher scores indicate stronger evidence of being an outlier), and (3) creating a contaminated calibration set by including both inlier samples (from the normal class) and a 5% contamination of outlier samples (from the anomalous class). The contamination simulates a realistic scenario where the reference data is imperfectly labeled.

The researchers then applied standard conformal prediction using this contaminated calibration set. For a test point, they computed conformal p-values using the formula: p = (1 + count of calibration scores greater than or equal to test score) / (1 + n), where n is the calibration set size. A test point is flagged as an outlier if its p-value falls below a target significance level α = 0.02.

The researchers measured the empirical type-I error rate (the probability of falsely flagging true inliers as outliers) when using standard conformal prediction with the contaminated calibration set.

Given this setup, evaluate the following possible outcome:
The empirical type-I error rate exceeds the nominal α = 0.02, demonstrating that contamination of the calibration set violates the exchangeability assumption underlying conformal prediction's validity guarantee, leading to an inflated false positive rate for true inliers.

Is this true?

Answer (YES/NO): NO